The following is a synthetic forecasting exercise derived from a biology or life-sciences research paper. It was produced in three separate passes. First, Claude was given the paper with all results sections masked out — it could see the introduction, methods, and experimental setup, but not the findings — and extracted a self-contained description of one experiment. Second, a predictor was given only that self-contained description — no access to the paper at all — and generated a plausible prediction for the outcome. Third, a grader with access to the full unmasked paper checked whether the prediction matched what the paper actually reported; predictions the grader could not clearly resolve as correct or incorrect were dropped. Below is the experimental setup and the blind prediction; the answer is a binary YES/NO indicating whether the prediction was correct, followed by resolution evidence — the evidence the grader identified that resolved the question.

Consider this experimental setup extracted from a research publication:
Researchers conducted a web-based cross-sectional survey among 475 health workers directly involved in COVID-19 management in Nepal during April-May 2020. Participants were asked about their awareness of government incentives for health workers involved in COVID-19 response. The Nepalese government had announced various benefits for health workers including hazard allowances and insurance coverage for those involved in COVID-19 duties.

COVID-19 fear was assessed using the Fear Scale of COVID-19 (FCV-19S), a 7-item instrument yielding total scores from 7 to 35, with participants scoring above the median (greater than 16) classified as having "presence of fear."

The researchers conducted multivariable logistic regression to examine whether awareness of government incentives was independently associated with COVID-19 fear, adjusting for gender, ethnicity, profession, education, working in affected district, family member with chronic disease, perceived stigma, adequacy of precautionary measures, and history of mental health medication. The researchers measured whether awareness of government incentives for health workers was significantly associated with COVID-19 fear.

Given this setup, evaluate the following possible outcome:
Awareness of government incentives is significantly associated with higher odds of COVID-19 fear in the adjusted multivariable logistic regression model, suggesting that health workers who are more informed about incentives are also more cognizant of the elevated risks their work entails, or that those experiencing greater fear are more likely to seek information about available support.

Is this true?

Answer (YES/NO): NO